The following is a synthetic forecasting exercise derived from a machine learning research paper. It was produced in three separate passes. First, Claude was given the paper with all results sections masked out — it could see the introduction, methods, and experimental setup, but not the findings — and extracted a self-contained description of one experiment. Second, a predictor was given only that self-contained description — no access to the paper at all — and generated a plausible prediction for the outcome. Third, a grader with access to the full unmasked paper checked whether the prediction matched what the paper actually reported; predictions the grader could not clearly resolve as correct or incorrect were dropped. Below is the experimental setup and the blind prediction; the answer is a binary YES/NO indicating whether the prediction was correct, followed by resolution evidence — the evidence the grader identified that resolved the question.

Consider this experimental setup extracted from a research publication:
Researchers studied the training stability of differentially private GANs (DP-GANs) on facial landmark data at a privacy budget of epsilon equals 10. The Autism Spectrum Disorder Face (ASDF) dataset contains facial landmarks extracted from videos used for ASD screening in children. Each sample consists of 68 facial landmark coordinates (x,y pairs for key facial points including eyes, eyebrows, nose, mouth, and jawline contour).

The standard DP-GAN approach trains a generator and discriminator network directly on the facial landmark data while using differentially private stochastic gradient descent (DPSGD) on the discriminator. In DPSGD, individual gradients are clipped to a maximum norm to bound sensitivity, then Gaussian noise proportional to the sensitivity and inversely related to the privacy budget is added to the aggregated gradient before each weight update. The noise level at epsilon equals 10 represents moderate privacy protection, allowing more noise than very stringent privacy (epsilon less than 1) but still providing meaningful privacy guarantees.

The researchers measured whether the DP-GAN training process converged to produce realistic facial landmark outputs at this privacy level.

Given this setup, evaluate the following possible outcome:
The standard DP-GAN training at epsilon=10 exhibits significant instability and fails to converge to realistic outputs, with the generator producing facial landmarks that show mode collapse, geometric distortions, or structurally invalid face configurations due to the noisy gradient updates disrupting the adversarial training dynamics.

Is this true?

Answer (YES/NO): YES